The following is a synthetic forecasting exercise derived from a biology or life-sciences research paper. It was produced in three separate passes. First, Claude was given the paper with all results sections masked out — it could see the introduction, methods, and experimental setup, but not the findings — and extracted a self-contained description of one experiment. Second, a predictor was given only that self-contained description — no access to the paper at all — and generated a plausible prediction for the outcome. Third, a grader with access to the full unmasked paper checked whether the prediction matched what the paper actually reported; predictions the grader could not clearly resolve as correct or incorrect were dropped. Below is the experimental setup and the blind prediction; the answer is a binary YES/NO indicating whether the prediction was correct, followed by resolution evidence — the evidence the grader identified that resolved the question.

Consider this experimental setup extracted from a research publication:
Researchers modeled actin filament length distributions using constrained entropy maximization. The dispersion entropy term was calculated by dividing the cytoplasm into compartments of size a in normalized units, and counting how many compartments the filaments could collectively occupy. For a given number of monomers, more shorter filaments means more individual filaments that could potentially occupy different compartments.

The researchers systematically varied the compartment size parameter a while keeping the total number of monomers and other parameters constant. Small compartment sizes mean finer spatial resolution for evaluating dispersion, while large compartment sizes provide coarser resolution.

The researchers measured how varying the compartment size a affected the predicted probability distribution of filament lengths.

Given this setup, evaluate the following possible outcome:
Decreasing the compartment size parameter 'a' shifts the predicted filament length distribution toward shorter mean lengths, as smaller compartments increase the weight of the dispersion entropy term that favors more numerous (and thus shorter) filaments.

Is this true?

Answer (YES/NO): NO